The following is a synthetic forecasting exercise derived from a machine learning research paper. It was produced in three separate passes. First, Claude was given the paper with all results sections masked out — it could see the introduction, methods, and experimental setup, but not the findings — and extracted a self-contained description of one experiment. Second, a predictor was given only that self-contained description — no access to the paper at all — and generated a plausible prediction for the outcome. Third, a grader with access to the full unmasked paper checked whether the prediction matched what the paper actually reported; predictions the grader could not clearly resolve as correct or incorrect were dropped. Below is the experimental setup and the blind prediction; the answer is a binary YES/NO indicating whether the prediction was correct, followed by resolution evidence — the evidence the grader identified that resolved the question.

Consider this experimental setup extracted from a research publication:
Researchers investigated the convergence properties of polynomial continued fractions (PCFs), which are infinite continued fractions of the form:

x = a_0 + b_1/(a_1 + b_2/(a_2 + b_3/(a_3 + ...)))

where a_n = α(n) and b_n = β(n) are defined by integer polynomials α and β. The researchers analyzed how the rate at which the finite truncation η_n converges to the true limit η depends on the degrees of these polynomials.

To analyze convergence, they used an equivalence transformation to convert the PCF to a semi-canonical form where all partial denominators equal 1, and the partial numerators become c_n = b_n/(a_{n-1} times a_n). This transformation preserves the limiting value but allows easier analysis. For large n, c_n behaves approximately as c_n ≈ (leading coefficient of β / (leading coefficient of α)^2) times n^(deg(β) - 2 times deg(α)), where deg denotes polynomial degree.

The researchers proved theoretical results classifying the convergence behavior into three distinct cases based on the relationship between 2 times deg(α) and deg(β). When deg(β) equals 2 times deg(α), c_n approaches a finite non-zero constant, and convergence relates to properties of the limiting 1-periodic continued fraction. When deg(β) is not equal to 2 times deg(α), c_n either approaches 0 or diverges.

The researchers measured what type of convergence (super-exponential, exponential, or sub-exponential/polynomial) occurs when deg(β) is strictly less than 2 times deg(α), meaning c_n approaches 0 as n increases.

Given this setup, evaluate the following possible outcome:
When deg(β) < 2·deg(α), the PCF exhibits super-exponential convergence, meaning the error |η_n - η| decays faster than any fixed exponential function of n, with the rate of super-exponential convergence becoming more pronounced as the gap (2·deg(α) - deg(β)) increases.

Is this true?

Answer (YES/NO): YES